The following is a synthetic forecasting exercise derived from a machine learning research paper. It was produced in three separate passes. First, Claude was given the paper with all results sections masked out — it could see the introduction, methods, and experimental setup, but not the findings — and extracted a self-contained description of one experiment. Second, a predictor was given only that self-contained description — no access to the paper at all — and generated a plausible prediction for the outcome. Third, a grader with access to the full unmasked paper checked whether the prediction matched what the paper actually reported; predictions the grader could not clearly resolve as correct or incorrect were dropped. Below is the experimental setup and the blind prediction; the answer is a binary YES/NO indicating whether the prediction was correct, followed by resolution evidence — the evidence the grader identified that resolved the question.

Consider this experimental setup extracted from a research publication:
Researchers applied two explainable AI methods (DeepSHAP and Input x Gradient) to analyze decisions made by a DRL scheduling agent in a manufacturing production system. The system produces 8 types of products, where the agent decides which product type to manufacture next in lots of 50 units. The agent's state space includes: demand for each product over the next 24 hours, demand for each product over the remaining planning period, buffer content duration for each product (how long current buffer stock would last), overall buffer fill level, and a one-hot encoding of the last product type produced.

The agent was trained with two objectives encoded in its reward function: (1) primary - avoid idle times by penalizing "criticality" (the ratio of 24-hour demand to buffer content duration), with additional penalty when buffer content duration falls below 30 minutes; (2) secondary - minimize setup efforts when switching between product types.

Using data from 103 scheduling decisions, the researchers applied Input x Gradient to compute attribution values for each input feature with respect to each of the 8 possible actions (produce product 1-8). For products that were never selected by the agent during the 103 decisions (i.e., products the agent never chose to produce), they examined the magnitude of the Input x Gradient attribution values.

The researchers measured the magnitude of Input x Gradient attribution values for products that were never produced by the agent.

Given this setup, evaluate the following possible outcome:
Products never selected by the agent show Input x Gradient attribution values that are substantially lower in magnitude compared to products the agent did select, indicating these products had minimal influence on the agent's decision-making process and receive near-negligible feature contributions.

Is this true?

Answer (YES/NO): NO